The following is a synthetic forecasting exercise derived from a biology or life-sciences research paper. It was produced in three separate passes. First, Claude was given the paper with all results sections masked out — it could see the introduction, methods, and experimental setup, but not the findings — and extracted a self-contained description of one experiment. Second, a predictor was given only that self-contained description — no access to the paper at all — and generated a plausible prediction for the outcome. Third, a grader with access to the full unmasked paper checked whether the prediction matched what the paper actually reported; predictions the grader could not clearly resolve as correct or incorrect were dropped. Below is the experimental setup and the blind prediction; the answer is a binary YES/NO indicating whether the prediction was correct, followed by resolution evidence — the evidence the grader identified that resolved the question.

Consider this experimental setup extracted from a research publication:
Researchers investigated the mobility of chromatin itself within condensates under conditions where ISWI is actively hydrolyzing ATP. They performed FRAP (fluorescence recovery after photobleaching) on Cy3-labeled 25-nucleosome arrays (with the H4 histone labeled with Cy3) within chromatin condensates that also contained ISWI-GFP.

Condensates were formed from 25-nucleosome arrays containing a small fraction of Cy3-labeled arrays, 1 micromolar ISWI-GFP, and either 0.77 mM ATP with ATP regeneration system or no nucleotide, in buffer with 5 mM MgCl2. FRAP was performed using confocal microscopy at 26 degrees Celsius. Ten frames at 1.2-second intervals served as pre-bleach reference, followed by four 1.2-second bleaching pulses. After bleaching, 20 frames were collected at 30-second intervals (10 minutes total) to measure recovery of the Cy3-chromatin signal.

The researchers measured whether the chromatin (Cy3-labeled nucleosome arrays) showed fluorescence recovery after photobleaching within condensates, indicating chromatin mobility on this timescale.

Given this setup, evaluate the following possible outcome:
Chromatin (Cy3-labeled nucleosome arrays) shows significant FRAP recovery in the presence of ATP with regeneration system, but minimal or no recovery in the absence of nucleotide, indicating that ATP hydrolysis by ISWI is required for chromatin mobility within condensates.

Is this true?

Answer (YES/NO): NO